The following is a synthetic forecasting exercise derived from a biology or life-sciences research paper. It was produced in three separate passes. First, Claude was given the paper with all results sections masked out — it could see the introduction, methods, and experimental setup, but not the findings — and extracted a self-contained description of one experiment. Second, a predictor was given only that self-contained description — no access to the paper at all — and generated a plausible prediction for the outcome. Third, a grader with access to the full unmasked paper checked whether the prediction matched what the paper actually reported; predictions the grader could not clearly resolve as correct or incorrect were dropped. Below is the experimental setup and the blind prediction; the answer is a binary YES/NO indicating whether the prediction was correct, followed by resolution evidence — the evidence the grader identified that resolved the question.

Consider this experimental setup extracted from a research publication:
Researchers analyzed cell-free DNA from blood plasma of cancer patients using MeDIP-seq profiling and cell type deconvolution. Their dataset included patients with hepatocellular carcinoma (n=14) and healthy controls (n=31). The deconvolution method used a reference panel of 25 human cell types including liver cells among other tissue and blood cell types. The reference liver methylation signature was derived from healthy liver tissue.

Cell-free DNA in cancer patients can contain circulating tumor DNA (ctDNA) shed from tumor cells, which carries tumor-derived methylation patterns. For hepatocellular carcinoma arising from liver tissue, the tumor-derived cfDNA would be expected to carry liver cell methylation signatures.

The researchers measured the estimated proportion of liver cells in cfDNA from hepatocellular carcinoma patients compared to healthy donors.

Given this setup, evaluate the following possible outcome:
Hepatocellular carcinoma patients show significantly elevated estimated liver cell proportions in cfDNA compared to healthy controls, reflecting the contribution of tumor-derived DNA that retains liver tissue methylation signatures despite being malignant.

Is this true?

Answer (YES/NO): YES